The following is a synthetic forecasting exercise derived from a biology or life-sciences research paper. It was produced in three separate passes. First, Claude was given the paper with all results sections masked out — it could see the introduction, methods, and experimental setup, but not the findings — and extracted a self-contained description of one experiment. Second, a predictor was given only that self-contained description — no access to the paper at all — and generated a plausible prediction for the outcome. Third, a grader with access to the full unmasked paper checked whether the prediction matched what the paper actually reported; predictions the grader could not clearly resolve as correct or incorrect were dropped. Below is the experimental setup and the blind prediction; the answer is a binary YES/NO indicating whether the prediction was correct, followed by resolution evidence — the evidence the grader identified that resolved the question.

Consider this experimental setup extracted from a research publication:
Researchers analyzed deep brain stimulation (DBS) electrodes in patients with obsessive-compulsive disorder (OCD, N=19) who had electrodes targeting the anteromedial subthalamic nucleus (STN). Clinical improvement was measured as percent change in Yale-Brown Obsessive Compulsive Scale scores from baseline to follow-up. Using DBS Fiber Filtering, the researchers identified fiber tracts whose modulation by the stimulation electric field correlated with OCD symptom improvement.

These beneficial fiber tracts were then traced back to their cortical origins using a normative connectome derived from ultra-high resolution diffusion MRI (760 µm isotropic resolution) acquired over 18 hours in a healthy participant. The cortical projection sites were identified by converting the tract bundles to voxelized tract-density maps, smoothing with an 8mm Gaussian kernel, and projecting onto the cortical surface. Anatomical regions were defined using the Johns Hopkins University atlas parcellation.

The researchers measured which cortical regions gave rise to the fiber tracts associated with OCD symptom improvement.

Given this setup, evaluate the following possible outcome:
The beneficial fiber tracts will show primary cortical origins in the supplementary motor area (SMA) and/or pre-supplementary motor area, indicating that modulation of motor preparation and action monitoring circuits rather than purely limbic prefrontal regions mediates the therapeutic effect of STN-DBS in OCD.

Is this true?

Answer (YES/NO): NO